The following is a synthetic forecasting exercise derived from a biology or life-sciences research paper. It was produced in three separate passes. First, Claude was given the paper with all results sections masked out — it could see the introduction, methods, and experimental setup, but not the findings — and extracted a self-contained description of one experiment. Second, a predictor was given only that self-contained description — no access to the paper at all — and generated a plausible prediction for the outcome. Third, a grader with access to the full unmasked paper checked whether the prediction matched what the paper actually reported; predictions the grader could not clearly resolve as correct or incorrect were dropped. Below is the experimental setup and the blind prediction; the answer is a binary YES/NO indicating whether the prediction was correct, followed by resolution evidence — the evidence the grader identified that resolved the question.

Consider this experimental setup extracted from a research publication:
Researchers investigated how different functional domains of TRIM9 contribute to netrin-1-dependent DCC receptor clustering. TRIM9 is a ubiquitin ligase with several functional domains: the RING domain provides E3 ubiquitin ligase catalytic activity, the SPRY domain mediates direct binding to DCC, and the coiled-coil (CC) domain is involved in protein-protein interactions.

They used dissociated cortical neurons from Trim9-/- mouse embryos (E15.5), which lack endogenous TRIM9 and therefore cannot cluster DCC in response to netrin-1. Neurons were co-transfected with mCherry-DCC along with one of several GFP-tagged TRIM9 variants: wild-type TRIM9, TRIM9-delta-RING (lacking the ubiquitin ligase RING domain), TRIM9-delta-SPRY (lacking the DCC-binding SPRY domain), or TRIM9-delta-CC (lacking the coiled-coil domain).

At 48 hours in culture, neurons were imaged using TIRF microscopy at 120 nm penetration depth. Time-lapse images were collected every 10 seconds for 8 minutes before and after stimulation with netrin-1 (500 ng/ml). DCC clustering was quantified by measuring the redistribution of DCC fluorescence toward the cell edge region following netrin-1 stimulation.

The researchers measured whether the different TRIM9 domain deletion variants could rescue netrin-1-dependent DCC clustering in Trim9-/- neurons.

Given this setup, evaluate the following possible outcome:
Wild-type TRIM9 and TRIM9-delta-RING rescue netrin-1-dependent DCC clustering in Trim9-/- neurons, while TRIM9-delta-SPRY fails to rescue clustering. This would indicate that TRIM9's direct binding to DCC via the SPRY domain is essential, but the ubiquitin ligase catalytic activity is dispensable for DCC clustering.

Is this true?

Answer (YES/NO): NO